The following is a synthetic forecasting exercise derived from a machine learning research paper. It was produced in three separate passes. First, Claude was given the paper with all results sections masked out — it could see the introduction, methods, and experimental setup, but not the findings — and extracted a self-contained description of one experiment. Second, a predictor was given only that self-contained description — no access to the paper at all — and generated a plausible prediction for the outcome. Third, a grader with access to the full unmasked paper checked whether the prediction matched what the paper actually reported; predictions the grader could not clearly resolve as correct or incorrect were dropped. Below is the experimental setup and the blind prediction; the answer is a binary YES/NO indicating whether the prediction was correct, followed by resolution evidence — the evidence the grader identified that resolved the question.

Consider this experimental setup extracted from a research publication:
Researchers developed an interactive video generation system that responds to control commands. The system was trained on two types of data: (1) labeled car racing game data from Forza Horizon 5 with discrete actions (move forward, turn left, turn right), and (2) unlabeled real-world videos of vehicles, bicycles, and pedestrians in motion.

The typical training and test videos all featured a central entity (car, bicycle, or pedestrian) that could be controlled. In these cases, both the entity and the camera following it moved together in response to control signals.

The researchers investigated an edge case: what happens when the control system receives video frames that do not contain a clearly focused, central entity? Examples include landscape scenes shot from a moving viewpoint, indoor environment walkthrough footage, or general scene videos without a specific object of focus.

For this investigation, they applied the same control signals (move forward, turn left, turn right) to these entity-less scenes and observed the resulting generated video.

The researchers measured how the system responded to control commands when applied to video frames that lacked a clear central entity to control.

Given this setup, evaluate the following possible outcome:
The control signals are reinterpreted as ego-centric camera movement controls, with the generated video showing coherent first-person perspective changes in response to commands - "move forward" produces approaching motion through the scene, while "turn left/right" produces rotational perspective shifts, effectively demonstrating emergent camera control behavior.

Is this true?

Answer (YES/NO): YES